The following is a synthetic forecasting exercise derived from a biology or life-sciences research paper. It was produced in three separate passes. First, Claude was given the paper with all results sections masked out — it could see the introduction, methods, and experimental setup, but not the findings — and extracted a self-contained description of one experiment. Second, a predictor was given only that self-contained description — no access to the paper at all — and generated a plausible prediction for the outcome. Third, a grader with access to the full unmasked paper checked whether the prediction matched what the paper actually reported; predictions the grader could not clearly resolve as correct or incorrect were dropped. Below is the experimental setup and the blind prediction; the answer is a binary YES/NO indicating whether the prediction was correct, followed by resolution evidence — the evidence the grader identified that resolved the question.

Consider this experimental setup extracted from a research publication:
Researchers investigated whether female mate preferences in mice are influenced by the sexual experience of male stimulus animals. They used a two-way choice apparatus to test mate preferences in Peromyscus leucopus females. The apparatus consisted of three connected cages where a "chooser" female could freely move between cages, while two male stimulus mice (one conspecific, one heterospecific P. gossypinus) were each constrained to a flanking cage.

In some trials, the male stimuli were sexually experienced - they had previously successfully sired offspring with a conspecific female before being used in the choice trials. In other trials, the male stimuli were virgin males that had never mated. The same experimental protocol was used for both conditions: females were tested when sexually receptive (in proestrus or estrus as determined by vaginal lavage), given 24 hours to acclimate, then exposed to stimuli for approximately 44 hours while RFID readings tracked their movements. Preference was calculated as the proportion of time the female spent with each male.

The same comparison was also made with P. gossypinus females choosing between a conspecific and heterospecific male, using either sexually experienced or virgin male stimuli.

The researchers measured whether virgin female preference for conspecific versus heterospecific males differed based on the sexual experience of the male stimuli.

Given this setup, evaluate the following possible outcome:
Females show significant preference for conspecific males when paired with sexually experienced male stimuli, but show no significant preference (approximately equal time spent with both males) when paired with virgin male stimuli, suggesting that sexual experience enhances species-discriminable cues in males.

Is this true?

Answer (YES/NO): NO